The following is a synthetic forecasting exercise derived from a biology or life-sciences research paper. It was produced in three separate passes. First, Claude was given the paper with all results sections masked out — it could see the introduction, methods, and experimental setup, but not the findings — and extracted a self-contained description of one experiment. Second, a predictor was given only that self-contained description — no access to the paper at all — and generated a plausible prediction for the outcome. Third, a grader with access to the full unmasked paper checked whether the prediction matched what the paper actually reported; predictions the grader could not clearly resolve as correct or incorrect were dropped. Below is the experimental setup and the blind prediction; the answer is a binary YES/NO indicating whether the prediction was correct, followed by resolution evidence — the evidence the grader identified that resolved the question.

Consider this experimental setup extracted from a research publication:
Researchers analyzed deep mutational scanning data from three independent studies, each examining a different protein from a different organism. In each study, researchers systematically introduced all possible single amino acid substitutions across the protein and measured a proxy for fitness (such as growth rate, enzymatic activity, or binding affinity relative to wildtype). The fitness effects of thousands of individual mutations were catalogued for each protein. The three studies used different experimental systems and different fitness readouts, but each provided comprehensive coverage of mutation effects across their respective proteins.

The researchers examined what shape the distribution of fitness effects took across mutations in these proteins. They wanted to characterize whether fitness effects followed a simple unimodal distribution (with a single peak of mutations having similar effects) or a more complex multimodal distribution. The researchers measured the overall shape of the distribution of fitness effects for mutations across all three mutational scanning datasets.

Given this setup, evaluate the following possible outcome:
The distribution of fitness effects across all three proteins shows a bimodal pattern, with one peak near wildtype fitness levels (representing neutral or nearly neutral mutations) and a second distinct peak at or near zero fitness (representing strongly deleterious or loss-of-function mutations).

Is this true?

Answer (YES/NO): NO